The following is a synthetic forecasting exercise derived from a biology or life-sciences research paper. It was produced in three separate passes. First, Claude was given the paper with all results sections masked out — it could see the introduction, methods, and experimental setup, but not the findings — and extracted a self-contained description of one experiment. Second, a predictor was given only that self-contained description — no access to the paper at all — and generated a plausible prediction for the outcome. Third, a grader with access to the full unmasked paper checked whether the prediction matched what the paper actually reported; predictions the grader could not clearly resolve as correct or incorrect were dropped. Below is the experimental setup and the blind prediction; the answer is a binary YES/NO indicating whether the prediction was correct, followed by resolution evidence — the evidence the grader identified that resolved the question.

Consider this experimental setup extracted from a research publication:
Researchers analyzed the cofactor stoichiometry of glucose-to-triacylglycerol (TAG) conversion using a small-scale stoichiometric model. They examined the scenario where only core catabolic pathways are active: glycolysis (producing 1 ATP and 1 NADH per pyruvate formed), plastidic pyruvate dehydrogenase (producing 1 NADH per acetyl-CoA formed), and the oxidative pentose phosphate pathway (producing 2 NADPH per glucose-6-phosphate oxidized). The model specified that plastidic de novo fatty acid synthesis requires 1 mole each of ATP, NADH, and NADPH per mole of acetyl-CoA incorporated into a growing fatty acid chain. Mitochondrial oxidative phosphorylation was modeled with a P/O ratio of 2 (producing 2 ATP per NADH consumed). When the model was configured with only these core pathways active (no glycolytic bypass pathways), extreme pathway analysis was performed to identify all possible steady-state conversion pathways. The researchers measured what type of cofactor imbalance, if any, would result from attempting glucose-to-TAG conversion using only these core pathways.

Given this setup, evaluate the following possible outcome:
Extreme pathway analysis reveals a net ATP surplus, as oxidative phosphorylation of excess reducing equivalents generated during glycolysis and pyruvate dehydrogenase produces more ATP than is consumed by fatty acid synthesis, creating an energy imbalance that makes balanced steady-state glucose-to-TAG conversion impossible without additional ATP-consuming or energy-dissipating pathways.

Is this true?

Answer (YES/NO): YES